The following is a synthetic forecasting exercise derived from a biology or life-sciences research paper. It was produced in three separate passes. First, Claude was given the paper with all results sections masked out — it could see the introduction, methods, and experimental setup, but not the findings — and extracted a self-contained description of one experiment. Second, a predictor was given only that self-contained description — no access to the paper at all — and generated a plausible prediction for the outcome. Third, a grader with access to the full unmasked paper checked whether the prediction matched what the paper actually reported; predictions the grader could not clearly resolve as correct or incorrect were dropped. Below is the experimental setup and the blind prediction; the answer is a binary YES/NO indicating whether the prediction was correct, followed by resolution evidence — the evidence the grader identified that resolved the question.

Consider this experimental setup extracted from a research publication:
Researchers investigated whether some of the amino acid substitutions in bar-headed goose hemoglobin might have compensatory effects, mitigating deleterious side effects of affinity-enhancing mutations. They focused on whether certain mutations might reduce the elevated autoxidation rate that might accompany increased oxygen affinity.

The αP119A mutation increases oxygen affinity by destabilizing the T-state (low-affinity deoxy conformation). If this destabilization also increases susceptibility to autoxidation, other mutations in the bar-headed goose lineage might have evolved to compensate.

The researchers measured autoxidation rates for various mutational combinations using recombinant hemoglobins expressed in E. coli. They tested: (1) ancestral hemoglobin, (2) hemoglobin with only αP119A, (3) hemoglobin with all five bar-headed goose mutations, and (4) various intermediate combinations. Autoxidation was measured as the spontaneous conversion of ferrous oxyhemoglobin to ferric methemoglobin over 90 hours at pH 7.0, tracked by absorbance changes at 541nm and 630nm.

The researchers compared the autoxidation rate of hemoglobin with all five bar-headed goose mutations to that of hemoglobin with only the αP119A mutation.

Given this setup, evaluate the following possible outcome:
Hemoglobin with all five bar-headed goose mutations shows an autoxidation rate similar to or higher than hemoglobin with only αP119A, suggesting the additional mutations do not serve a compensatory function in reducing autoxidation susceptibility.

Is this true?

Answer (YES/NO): NO